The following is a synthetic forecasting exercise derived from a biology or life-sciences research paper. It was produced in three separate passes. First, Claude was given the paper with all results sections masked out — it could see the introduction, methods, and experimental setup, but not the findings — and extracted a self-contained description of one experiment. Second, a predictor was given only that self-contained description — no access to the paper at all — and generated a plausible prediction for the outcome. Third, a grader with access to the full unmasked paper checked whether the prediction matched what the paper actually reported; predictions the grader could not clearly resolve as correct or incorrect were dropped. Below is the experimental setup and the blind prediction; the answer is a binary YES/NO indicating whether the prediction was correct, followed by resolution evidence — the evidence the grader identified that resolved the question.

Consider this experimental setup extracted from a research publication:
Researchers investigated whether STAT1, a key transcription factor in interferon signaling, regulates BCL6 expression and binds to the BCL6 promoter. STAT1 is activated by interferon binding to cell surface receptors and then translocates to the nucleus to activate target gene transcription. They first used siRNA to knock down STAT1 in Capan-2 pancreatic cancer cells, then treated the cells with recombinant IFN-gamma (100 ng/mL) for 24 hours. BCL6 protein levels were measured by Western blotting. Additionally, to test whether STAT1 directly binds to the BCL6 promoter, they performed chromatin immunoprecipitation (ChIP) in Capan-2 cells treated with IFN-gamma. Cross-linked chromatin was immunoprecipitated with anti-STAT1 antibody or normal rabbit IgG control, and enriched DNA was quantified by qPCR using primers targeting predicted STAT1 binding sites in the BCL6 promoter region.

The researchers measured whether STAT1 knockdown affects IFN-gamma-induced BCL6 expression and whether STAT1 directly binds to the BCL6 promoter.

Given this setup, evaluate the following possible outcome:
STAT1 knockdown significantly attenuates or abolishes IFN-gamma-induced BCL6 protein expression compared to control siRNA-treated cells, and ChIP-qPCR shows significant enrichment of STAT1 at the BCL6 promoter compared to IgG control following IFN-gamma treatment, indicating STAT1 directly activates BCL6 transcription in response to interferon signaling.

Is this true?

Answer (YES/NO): YES